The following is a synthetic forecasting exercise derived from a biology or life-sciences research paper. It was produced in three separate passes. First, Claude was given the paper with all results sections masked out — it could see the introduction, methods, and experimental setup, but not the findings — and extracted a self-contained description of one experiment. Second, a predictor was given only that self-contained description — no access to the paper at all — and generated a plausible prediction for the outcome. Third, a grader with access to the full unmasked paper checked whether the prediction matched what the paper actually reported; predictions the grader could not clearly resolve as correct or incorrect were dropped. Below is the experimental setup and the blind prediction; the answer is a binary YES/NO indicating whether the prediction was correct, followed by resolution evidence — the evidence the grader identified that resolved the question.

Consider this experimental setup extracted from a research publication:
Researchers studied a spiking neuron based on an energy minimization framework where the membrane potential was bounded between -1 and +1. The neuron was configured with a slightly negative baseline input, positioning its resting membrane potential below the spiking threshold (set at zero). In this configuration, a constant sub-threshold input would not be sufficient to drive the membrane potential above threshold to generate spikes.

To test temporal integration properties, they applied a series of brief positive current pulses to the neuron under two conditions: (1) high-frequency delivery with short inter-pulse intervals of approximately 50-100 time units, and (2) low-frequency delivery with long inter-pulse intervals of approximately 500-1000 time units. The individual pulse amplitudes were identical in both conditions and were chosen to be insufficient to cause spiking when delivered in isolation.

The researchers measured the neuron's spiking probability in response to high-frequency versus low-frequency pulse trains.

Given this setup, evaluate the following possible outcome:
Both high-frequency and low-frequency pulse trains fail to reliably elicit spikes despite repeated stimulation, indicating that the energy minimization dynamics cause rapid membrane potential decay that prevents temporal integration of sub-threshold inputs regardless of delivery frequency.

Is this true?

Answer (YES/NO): NO